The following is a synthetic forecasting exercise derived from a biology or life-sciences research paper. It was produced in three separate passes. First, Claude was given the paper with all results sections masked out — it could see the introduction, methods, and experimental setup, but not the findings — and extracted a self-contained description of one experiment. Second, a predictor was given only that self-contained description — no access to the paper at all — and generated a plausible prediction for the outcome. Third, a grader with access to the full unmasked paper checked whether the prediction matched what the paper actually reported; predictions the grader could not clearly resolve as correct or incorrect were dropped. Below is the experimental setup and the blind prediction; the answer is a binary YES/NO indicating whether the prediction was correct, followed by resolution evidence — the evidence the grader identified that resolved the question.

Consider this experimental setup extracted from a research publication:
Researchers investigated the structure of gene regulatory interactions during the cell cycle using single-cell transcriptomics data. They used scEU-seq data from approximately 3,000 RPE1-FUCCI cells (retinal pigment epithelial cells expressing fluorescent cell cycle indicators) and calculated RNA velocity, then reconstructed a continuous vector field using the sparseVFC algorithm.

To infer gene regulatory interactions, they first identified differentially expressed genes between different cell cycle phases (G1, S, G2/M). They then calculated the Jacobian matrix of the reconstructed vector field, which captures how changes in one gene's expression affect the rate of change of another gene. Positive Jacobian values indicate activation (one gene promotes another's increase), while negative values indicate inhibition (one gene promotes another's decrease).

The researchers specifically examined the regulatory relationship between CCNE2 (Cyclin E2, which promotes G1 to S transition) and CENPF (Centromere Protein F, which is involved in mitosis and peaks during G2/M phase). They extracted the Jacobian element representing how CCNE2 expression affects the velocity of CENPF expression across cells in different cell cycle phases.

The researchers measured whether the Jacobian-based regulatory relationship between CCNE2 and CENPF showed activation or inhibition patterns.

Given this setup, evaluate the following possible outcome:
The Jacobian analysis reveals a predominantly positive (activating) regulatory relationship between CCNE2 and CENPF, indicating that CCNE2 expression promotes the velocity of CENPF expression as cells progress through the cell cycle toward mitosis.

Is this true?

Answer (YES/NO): NO